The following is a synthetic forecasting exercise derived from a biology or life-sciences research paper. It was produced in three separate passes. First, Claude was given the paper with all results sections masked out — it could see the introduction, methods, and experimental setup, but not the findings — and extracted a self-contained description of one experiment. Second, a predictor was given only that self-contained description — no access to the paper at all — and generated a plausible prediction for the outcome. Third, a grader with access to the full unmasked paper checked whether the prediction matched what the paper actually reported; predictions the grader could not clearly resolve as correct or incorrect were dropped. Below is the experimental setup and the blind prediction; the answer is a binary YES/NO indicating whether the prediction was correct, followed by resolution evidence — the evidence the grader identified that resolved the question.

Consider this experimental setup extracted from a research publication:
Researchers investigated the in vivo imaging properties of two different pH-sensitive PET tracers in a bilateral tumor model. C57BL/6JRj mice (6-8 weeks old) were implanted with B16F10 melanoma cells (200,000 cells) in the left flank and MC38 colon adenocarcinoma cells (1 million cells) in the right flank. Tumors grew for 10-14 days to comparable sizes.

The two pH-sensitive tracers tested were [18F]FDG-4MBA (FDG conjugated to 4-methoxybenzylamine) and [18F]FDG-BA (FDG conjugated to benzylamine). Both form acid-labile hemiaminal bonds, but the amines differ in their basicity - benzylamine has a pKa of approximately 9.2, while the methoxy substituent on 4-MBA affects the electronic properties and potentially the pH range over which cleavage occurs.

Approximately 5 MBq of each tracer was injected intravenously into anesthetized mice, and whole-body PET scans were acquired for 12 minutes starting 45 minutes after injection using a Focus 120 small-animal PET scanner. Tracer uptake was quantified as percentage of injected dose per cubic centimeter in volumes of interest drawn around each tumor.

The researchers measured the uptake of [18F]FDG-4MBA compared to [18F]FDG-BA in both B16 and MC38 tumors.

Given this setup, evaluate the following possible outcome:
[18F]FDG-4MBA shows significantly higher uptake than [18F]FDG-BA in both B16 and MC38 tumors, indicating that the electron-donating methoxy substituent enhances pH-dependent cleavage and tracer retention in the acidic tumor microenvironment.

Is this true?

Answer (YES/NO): NO